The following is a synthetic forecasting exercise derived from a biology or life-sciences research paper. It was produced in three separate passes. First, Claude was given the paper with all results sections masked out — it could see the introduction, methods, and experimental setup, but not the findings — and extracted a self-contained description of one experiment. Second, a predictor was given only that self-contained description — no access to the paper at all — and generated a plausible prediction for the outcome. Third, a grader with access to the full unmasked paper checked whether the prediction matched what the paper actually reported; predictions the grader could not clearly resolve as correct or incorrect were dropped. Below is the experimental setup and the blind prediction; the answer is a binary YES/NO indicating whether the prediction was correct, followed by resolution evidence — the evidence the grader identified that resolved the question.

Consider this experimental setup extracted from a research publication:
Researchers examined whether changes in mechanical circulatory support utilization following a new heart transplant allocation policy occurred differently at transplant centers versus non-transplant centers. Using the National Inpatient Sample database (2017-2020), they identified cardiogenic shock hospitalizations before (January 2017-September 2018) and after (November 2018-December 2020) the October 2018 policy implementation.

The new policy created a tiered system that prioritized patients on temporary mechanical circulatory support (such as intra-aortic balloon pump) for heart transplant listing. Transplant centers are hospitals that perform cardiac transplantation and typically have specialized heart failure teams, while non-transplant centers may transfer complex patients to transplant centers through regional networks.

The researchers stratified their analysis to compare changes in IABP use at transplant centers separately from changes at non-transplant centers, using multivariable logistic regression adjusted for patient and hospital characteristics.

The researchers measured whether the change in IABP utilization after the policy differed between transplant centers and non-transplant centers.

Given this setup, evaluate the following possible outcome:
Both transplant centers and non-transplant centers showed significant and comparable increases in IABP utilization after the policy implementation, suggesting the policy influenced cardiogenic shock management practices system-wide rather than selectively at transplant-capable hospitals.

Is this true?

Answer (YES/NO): NO